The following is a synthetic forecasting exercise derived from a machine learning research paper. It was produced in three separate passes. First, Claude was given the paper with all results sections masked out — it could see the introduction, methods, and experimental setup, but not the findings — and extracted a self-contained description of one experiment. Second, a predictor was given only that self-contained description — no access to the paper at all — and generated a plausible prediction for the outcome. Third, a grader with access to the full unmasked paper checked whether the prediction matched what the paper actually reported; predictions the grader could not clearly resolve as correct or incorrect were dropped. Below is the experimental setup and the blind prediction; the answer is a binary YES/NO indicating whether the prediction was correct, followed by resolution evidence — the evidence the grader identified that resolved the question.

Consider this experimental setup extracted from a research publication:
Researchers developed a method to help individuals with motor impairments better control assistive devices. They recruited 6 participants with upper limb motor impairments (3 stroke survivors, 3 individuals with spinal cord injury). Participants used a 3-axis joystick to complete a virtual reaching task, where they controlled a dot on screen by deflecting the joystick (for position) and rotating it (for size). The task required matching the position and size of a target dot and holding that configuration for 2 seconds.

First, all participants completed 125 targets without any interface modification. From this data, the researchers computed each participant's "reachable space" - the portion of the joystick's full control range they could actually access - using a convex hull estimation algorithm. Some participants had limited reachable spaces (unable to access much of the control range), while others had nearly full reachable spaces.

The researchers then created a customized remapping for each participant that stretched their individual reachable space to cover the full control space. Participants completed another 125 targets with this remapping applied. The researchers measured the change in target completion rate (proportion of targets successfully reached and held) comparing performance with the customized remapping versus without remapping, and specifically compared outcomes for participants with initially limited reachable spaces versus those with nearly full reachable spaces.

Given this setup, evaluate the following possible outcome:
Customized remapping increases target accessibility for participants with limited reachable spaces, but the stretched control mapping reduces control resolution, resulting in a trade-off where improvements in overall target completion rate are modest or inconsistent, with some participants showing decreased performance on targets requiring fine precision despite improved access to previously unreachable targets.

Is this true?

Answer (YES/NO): NO